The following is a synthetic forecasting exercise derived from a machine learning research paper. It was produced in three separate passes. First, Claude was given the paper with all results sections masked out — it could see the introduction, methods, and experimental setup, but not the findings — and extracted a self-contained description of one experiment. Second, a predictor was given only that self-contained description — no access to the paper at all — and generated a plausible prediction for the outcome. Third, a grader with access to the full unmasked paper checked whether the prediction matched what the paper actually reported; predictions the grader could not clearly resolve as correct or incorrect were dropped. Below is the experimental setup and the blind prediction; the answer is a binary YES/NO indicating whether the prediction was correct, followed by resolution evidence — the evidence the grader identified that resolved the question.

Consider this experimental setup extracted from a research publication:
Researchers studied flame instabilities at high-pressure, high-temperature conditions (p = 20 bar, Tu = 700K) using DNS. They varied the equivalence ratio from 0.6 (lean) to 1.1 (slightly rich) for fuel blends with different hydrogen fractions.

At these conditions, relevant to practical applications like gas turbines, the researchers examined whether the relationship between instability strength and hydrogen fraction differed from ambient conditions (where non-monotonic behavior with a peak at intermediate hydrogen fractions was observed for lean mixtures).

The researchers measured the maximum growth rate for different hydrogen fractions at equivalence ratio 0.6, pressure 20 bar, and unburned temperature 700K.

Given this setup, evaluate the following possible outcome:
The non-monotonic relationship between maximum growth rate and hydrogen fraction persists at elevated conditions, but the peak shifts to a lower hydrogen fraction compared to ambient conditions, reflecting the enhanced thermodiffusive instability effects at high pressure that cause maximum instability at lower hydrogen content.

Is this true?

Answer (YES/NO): NO